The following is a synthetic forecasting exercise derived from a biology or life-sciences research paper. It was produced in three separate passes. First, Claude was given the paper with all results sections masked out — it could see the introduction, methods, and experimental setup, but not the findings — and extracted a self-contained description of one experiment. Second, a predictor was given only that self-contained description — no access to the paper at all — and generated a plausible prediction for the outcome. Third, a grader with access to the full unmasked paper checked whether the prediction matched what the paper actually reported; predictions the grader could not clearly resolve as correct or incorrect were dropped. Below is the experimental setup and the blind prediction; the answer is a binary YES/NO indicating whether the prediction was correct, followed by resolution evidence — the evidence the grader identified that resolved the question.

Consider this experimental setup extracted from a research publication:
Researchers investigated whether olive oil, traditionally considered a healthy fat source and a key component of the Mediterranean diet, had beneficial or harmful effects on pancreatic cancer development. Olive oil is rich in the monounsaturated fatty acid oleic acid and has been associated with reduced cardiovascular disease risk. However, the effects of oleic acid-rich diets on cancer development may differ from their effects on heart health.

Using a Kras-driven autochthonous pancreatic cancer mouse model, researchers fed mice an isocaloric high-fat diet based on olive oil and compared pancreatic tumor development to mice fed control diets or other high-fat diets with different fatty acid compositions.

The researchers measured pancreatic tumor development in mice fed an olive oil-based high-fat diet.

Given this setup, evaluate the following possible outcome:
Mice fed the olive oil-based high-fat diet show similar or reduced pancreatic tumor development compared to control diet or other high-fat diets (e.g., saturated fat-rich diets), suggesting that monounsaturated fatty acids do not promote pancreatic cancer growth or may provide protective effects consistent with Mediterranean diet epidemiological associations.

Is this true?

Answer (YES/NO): NO